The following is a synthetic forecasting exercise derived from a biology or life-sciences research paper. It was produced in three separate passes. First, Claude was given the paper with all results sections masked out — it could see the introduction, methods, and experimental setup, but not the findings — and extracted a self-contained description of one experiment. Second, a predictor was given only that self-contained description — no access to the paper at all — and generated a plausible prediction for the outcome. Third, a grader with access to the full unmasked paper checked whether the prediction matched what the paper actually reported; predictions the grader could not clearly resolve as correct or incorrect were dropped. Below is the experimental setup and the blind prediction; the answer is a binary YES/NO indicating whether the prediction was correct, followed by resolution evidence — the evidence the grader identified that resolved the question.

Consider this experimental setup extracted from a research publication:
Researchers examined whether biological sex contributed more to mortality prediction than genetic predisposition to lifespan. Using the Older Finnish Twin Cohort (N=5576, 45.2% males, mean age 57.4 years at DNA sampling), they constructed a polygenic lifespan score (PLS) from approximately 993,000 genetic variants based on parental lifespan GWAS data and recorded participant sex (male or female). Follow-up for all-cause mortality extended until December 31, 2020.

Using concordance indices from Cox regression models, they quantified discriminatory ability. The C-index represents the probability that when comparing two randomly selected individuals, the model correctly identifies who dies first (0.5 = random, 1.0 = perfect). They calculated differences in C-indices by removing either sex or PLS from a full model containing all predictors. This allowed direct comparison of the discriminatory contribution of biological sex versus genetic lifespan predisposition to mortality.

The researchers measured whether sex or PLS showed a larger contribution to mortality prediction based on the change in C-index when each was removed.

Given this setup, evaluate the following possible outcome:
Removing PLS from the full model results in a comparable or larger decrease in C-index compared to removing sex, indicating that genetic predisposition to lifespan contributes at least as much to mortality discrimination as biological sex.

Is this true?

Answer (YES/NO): NO